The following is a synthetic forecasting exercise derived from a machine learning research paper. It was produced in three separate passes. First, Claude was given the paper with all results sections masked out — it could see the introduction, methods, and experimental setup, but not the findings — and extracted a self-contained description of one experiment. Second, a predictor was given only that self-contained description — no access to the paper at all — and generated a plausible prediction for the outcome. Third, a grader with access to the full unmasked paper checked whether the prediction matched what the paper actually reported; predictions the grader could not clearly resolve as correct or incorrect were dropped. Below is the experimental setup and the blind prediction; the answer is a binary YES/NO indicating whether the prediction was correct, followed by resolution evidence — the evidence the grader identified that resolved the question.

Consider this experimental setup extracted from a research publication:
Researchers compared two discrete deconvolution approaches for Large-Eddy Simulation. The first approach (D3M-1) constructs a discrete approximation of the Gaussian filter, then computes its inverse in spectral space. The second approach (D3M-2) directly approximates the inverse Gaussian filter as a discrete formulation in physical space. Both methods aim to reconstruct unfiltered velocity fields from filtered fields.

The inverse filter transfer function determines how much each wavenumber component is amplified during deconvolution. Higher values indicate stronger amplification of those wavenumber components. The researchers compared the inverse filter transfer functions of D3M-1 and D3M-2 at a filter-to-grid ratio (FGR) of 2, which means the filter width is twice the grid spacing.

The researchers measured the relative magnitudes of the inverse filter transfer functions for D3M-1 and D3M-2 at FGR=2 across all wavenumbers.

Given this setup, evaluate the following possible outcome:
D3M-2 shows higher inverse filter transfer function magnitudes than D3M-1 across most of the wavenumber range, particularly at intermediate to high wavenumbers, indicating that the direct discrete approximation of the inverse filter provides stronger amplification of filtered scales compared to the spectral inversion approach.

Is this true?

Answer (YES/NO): NO